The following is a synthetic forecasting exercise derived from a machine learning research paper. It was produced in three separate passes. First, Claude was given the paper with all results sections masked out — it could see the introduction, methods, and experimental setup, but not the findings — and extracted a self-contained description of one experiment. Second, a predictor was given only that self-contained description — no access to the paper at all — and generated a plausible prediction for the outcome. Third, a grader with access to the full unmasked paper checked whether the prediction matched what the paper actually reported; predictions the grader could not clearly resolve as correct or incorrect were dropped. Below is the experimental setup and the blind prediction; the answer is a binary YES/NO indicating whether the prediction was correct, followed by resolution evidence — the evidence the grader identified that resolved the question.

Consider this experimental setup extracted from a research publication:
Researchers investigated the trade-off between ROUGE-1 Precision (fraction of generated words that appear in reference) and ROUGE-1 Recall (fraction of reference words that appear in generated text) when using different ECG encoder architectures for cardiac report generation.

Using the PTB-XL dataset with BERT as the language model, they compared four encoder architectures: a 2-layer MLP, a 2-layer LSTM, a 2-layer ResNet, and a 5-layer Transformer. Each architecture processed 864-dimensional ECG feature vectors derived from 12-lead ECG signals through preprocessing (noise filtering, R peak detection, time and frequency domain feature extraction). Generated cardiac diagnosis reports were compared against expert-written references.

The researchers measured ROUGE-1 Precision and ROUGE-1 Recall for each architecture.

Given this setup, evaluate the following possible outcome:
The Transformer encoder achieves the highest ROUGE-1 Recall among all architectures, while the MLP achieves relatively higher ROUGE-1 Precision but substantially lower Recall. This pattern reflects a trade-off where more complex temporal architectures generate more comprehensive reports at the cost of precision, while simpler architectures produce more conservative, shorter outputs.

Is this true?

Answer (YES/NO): NO